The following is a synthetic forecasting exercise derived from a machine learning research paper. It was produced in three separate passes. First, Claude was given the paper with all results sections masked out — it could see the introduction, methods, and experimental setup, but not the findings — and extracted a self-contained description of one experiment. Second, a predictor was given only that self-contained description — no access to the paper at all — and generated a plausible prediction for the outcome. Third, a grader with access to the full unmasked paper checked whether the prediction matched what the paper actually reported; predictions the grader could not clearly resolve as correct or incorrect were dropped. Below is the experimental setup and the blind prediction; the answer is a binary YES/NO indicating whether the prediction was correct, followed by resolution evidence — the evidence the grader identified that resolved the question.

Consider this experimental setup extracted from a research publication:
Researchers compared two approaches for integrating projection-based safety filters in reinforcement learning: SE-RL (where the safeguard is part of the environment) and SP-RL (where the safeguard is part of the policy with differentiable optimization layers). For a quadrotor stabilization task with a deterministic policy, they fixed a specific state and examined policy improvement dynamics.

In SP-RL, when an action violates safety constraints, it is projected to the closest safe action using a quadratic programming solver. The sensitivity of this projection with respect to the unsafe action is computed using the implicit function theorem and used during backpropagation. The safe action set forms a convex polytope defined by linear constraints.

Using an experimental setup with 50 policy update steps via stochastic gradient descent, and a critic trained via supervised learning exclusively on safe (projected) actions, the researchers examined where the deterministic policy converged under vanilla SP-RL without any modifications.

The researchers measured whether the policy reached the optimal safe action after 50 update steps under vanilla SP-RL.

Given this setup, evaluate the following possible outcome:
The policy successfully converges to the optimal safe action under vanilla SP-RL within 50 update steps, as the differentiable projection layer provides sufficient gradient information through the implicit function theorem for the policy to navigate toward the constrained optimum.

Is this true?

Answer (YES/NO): NO